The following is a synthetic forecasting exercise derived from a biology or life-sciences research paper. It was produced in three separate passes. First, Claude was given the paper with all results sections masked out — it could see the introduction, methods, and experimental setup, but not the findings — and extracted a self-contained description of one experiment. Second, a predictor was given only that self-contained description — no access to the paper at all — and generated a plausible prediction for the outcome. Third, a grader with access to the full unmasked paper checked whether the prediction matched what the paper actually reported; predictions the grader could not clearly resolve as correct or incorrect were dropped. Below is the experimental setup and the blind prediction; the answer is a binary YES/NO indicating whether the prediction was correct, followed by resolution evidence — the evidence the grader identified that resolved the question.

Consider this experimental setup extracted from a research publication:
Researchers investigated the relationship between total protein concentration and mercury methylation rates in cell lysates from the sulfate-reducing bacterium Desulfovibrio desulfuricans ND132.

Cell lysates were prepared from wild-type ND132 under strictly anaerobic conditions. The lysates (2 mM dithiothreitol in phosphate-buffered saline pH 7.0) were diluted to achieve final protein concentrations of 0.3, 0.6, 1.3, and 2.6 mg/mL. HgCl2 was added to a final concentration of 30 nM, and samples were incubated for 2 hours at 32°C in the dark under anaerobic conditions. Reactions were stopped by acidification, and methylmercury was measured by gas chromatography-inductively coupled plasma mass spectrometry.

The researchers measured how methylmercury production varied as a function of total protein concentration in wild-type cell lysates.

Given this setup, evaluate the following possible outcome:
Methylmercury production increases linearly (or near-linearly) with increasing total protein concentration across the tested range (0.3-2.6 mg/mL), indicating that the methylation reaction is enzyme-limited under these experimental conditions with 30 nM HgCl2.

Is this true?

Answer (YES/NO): NO